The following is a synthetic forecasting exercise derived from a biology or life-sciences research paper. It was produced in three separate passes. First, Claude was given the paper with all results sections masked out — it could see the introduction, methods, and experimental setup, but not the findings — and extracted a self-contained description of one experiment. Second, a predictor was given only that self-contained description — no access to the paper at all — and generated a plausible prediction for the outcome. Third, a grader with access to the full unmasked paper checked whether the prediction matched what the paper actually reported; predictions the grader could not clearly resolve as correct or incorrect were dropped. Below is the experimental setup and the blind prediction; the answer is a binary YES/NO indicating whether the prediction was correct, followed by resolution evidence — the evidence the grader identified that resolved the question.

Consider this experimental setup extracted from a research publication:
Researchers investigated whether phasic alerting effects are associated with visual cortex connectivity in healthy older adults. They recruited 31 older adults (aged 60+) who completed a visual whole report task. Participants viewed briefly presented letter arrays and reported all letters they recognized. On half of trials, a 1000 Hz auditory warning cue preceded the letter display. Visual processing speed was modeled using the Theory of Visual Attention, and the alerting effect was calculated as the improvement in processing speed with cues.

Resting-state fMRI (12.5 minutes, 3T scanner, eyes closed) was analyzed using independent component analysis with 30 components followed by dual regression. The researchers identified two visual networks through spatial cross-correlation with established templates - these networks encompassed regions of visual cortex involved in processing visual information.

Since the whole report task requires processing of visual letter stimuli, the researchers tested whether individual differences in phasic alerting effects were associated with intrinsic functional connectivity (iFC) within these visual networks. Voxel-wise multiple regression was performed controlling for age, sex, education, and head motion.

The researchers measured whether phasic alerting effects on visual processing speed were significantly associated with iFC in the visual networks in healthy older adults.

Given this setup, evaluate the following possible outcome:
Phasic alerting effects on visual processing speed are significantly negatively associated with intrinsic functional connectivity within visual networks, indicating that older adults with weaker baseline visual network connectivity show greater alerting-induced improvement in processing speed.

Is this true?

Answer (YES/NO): YES